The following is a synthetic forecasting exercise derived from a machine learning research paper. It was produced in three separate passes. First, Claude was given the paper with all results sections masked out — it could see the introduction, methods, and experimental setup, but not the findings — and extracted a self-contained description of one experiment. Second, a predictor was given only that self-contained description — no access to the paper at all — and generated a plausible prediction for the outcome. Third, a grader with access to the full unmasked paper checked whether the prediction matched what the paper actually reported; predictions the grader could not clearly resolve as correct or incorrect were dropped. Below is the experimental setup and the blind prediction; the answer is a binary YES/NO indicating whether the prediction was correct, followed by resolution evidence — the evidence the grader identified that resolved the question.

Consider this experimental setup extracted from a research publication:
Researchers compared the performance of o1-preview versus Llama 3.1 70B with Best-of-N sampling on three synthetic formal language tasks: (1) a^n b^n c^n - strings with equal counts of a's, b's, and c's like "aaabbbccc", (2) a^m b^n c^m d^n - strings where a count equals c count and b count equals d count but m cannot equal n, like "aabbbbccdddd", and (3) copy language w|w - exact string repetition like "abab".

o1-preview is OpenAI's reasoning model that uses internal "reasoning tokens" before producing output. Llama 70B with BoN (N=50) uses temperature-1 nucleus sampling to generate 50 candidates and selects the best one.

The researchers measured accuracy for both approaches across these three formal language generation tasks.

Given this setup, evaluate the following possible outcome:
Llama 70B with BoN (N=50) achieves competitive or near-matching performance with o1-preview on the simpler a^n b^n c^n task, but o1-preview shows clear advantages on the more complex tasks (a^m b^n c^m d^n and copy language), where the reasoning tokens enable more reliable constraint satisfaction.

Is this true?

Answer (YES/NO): NO